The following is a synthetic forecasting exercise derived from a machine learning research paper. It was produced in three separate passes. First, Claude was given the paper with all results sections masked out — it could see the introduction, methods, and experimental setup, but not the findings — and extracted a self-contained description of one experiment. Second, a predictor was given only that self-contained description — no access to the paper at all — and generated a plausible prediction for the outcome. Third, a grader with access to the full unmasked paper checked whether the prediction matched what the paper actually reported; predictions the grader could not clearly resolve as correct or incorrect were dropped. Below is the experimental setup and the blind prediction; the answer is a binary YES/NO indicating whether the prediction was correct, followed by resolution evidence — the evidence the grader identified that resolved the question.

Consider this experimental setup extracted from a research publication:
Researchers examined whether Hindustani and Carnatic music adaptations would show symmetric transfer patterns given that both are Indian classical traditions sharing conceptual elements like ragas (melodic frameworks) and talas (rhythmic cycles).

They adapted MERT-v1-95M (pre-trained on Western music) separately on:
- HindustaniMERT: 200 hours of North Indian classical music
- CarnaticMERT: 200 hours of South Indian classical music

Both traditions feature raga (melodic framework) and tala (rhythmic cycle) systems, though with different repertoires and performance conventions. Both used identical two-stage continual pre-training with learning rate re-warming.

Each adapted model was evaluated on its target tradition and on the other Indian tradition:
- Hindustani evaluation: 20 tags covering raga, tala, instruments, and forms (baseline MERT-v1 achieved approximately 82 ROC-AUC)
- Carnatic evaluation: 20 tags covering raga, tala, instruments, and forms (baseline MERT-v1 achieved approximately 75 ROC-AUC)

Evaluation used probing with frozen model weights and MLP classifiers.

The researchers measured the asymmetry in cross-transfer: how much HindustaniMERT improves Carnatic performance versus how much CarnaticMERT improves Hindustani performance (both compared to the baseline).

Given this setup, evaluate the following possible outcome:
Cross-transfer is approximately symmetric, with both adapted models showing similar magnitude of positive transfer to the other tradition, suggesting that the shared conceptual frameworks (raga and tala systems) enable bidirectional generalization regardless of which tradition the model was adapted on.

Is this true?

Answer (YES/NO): NO